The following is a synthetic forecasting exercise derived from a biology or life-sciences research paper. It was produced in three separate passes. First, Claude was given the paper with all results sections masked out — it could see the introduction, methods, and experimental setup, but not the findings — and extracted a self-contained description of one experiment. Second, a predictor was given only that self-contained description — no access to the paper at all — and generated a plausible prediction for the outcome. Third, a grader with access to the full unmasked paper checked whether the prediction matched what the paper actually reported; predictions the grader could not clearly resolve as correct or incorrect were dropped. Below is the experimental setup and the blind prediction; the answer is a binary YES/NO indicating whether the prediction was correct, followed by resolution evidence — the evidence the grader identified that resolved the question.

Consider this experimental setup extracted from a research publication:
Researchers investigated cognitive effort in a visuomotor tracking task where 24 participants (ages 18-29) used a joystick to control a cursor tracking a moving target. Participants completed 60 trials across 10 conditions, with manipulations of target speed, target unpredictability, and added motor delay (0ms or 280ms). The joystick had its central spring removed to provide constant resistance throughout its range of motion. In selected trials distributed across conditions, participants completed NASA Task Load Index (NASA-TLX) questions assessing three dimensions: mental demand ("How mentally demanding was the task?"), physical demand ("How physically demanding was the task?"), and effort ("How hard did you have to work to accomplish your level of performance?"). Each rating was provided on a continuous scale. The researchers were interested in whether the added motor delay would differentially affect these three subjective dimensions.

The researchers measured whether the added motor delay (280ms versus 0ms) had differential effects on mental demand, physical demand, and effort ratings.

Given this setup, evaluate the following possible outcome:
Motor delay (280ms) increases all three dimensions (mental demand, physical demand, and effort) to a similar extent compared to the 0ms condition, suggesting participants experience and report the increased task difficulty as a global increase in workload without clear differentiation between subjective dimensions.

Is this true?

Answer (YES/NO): NO